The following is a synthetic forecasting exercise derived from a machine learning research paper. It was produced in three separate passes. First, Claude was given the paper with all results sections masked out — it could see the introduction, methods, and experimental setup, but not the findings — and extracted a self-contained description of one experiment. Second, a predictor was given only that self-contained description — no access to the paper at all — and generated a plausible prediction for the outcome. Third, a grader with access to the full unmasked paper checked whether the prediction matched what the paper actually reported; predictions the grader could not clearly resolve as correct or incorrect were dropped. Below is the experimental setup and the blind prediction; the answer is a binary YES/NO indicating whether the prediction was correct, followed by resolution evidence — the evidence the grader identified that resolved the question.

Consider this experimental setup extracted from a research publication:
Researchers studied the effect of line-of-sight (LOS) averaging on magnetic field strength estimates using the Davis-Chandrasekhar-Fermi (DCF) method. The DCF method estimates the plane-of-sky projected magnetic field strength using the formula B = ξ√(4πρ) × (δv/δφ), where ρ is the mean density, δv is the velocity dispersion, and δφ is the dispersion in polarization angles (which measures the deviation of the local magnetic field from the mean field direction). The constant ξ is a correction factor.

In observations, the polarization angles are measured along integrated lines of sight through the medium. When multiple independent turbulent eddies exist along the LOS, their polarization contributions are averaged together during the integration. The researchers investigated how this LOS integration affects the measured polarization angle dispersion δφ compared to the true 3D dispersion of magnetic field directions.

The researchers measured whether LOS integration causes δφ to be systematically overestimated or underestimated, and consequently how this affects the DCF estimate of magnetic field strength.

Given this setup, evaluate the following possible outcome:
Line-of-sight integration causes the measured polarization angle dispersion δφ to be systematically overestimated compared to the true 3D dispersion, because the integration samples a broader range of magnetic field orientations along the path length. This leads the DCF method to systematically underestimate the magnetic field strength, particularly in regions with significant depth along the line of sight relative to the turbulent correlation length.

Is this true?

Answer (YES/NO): NO